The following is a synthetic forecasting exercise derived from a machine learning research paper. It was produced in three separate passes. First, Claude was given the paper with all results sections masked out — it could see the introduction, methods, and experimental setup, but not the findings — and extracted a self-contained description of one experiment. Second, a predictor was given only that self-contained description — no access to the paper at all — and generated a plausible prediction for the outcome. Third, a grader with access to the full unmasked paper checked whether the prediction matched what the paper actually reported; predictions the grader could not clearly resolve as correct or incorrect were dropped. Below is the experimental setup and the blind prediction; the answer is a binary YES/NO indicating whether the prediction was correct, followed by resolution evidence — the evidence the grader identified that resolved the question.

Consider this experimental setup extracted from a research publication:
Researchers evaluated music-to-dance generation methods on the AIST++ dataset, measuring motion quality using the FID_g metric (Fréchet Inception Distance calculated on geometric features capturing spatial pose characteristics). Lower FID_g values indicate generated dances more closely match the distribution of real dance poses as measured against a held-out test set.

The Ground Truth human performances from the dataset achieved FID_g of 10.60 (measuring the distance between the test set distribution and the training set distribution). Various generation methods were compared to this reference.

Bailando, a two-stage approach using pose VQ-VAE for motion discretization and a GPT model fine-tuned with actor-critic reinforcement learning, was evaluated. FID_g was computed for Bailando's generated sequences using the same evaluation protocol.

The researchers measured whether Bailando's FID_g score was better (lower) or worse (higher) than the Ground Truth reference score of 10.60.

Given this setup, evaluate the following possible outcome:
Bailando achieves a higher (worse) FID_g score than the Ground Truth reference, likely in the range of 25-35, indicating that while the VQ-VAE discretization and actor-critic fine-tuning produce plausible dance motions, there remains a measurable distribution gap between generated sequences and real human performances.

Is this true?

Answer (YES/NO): NO